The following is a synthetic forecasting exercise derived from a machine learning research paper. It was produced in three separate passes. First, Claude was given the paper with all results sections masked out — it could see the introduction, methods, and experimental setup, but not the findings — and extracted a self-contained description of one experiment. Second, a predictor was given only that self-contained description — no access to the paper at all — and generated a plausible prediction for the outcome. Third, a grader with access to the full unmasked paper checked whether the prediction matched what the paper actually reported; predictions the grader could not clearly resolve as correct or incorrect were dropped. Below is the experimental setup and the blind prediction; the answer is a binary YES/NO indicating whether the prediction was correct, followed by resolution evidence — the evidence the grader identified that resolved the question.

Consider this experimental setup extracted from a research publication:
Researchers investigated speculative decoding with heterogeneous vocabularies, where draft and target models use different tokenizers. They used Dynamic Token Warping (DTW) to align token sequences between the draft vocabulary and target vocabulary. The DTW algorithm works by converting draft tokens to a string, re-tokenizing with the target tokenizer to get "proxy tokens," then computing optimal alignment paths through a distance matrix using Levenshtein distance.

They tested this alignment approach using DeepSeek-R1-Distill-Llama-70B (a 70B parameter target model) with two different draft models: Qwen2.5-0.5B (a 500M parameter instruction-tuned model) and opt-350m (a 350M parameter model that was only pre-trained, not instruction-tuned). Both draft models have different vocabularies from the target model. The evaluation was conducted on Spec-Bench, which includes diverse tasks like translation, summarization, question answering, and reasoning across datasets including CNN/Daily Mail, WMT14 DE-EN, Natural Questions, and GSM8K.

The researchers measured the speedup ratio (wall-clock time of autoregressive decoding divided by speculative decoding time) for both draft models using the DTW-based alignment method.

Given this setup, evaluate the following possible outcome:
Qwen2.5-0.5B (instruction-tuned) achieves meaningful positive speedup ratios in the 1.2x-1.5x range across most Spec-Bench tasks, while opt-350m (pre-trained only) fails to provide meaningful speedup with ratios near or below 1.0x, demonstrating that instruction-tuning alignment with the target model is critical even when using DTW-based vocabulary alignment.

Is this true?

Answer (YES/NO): NO